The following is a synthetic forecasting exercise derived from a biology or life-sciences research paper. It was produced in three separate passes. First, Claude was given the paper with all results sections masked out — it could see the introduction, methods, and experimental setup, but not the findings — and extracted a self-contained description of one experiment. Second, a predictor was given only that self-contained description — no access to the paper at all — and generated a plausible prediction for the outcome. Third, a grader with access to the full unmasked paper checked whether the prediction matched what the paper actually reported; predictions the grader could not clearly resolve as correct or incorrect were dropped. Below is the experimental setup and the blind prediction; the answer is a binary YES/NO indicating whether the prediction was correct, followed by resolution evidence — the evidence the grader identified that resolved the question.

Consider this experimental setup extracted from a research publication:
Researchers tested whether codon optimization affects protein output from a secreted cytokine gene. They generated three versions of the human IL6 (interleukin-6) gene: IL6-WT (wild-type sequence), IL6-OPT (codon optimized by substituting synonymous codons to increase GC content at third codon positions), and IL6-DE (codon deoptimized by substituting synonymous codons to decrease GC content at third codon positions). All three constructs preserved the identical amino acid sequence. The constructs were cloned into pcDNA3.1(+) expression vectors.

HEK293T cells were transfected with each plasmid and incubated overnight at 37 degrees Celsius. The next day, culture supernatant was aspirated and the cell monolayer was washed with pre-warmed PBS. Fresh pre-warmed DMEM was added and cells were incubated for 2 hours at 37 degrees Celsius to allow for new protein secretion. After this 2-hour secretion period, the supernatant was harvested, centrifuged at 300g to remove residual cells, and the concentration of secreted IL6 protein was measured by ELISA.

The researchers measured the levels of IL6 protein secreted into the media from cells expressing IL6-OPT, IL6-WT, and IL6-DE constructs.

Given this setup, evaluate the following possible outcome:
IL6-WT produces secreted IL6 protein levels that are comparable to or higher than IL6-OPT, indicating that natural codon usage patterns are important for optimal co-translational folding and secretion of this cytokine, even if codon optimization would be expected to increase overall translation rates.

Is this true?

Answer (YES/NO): NO